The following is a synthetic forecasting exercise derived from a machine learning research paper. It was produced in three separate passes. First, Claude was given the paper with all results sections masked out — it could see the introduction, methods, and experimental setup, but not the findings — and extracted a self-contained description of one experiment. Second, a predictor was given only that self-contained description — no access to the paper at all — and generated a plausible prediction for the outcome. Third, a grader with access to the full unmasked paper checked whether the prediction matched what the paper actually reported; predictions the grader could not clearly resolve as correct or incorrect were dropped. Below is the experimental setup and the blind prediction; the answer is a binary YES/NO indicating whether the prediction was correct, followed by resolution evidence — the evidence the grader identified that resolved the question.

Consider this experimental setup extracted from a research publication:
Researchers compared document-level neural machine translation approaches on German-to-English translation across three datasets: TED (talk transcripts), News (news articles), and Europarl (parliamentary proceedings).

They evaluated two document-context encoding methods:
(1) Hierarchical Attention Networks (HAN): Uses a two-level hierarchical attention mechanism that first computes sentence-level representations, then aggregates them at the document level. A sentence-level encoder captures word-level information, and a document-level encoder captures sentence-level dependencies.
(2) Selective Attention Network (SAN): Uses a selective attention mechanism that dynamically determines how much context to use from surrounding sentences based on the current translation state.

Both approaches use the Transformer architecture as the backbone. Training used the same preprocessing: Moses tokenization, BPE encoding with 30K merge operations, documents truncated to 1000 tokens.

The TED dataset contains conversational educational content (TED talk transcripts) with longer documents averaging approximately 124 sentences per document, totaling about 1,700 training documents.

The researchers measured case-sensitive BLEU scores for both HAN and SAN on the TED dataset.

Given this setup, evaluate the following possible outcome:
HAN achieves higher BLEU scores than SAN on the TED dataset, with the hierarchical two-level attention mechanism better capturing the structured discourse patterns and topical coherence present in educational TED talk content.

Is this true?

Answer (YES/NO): YES